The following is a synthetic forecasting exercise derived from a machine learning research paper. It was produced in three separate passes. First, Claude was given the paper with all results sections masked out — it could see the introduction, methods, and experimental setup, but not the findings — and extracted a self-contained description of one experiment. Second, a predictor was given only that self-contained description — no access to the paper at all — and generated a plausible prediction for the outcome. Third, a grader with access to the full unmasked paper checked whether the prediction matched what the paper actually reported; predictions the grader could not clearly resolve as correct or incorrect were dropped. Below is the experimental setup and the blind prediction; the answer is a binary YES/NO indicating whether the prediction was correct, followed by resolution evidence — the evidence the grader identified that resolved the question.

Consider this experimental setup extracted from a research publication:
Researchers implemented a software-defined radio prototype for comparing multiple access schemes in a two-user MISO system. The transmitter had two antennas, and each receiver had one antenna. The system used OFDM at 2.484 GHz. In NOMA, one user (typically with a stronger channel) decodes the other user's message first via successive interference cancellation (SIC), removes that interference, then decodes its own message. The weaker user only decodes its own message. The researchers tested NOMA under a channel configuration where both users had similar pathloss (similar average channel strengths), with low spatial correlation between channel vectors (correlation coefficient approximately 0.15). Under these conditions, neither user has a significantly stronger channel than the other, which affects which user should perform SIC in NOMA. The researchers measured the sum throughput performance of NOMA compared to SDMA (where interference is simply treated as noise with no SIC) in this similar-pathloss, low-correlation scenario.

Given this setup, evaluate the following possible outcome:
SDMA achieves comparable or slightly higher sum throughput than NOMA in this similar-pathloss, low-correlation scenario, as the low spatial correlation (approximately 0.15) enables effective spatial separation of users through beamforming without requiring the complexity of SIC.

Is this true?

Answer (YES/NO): NO